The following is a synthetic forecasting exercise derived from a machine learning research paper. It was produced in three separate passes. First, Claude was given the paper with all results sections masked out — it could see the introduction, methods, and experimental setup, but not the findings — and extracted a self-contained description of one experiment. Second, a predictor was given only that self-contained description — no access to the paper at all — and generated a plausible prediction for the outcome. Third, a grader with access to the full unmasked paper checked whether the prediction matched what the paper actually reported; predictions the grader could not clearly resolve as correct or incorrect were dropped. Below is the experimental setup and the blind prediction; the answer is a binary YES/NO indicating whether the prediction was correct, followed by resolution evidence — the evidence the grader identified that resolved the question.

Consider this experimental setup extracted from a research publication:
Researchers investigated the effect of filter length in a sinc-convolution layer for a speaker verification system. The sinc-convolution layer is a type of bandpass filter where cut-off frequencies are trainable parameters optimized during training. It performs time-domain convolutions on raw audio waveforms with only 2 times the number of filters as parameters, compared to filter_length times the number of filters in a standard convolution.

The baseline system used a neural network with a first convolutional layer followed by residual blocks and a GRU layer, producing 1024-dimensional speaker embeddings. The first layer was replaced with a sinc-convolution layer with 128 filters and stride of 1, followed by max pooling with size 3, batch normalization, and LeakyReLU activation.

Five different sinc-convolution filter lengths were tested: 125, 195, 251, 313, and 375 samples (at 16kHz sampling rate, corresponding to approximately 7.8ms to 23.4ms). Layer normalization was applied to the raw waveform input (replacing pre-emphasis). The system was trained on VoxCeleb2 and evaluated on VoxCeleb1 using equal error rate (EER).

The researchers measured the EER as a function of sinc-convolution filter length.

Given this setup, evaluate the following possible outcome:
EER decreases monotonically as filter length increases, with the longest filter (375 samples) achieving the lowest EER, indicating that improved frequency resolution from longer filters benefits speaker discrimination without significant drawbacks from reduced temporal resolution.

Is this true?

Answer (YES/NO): NO